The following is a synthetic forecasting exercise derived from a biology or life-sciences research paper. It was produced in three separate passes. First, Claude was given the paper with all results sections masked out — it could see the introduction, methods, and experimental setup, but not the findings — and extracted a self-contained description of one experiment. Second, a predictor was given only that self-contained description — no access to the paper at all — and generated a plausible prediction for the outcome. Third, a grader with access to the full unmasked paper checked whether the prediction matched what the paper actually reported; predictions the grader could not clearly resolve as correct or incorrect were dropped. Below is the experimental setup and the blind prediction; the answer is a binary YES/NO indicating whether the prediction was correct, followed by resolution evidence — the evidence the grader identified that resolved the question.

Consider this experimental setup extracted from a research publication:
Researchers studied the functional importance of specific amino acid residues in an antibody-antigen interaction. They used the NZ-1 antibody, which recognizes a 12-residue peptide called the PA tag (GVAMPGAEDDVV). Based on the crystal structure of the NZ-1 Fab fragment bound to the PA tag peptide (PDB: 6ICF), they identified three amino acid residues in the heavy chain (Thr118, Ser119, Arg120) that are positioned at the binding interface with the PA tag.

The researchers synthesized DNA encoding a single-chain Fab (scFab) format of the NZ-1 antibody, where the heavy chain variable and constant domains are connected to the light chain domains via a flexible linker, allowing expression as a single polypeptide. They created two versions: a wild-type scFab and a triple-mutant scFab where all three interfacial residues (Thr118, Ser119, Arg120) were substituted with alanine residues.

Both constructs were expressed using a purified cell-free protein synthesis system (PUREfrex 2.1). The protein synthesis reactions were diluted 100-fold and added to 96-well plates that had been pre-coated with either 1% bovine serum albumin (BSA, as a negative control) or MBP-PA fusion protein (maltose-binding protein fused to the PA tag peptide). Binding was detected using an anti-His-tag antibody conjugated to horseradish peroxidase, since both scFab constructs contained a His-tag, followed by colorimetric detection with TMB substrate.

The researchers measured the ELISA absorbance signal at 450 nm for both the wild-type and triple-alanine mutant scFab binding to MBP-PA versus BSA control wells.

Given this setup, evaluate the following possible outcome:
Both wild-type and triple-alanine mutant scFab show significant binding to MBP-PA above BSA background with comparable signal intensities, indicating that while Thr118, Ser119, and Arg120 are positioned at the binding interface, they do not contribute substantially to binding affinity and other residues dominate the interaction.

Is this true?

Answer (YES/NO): NO